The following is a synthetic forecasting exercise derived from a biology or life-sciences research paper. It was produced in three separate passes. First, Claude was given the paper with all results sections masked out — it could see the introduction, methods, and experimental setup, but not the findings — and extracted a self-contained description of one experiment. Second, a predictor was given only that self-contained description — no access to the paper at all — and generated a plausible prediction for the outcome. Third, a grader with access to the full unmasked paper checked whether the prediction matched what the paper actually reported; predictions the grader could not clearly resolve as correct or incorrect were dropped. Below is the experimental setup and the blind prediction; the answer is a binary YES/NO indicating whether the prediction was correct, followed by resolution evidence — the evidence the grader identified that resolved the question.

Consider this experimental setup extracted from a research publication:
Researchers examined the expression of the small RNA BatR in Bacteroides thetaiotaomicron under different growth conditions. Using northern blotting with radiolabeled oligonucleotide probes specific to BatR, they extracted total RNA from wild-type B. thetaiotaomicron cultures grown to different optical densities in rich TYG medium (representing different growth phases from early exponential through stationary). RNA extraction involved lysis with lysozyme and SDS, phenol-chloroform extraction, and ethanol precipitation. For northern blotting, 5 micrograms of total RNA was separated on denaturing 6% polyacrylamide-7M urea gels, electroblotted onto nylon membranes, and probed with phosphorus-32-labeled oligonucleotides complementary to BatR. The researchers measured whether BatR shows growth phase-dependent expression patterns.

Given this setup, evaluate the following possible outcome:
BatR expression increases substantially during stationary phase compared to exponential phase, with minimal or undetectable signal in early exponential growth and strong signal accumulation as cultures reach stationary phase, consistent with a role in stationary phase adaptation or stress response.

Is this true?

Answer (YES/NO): NO